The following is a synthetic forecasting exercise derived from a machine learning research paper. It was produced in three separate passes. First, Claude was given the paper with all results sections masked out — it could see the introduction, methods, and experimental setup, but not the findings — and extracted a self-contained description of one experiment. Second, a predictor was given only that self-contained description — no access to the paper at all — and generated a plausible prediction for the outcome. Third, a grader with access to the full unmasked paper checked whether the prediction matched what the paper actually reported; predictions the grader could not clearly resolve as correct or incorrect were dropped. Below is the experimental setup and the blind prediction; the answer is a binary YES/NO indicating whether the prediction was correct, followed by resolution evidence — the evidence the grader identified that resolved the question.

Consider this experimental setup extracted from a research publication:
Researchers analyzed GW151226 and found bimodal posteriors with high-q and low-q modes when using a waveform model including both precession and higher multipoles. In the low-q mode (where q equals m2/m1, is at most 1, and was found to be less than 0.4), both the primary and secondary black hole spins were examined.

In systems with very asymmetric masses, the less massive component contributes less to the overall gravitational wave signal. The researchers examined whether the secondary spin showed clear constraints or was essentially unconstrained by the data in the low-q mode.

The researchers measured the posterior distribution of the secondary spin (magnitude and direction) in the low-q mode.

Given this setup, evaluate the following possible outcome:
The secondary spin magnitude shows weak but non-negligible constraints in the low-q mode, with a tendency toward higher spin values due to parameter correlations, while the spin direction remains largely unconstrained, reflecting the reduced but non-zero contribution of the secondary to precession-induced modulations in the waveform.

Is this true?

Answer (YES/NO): NO